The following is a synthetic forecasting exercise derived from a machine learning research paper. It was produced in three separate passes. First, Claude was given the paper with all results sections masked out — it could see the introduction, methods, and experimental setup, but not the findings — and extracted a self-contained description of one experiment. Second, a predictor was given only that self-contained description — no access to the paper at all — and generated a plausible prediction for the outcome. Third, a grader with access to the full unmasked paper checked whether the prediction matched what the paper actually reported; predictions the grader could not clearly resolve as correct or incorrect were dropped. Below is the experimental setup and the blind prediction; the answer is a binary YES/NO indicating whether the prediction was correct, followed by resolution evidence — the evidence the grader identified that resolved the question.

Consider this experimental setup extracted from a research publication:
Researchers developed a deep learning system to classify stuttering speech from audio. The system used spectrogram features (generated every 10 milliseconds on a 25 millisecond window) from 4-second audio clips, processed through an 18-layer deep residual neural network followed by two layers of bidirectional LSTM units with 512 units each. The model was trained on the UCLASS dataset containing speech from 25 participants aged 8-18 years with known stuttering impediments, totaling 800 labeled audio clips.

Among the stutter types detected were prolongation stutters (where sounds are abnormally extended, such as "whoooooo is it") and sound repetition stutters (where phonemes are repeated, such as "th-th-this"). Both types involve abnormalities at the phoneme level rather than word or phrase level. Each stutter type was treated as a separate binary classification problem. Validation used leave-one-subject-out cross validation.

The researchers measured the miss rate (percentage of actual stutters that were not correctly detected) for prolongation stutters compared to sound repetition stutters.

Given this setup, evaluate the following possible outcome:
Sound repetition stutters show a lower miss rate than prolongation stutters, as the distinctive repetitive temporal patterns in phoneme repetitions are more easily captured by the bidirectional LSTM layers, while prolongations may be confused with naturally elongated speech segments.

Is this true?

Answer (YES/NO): NO